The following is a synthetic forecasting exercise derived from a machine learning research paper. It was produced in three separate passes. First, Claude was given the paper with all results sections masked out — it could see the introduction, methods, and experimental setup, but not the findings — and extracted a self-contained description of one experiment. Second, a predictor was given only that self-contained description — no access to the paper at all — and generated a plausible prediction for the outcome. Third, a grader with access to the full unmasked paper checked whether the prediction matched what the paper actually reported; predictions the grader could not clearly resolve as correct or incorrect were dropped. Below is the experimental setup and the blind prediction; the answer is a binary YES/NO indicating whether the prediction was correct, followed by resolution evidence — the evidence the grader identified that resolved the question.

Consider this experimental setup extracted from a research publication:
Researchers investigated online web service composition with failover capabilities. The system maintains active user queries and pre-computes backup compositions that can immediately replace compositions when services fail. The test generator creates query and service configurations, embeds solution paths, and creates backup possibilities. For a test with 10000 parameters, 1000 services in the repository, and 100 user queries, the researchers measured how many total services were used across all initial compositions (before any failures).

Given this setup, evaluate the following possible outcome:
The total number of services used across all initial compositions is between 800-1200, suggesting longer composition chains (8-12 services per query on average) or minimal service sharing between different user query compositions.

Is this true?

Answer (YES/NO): NO